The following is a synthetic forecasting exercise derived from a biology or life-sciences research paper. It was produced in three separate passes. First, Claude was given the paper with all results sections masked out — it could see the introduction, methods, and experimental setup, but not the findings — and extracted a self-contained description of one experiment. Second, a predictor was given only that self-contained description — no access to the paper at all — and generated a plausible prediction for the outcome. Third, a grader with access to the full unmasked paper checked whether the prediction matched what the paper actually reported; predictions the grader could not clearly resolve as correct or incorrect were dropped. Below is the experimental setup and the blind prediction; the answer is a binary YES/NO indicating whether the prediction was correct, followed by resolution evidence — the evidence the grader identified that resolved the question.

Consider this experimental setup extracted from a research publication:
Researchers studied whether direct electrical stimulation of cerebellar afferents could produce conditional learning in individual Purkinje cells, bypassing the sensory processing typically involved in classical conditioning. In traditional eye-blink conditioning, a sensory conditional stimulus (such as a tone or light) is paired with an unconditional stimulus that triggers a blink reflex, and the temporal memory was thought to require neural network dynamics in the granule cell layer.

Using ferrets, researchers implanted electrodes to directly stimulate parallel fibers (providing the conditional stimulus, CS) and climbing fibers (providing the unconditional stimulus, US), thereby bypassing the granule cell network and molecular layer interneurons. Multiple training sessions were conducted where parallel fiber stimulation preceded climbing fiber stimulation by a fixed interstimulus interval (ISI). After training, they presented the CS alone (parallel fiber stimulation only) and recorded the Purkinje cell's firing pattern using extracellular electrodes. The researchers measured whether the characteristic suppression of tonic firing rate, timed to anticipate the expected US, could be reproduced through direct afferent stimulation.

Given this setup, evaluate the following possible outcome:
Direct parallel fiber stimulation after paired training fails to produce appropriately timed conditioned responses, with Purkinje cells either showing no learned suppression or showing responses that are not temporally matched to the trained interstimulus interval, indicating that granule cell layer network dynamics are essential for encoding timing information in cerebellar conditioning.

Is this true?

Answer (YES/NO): NO